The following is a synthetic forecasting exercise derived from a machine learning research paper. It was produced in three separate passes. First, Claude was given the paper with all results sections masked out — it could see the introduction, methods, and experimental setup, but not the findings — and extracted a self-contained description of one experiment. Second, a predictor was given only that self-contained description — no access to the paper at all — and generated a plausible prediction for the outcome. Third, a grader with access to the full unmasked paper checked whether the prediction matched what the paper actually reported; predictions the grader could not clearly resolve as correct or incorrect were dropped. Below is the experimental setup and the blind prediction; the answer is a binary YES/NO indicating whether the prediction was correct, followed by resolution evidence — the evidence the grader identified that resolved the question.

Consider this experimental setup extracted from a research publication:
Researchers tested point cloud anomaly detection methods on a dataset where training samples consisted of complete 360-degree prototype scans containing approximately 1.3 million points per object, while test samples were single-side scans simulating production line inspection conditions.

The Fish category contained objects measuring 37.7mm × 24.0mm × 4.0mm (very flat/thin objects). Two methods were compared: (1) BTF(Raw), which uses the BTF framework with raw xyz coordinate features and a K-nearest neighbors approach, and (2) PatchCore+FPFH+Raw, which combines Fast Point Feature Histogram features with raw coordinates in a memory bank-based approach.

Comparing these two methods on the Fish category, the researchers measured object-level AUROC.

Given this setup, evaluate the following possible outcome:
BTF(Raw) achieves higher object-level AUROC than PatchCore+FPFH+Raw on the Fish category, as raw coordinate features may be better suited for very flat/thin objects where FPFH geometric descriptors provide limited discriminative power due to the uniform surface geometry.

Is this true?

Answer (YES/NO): NO